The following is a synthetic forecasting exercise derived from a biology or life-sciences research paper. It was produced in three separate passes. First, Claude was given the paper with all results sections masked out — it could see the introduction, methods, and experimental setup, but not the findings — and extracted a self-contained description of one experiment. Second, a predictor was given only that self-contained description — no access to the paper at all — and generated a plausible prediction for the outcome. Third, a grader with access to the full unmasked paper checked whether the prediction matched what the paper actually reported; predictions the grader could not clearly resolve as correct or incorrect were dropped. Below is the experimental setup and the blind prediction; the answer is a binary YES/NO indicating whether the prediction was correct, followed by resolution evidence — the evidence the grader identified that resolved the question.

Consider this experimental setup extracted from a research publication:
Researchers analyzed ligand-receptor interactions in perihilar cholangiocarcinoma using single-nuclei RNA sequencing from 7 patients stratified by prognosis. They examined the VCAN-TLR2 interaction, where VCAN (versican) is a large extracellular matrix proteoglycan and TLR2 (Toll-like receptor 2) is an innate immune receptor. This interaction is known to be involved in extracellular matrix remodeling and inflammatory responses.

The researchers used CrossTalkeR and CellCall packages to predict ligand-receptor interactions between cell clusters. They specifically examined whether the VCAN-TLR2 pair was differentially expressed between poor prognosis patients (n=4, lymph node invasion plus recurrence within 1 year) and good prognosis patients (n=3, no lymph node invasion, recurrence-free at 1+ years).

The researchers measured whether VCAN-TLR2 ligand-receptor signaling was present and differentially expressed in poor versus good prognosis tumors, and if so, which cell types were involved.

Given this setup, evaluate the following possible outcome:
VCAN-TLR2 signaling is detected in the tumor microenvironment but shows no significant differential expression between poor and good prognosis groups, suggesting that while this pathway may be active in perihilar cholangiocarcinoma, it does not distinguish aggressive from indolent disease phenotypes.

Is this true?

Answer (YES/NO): NO